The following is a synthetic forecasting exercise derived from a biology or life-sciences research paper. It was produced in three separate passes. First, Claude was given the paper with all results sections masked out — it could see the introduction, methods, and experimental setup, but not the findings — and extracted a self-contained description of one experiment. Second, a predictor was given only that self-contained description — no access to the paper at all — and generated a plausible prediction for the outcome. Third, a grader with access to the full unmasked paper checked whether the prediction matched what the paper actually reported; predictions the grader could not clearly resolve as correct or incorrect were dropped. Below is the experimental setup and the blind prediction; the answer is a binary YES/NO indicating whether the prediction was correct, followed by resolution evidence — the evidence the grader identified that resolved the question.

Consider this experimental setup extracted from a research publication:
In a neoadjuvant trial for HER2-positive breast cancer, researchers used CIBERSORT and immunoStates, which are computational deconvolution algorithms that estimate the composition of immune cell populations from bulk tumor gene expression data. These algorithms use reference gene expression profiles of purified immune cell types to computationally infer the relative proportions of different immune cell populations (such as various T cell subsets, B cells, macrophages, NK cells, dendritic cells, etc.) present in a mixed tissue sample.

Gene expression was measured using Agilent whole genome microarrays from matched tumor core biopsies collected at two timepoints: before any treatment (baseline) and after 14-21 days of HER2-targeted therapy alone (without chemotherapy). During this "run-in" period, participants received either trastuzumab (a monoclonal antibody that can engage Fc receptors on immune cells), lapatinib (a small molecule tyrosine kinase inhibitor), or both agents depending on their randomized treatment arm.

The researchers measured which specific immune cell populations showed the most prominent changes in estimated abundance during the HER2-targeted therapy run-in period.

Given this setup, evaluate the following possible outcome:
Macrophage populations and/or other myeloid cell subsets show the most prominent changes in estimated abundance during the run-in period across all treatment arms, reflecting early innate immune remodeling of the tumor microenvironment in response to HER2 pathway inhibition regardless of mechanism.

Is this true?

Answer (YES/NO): NO